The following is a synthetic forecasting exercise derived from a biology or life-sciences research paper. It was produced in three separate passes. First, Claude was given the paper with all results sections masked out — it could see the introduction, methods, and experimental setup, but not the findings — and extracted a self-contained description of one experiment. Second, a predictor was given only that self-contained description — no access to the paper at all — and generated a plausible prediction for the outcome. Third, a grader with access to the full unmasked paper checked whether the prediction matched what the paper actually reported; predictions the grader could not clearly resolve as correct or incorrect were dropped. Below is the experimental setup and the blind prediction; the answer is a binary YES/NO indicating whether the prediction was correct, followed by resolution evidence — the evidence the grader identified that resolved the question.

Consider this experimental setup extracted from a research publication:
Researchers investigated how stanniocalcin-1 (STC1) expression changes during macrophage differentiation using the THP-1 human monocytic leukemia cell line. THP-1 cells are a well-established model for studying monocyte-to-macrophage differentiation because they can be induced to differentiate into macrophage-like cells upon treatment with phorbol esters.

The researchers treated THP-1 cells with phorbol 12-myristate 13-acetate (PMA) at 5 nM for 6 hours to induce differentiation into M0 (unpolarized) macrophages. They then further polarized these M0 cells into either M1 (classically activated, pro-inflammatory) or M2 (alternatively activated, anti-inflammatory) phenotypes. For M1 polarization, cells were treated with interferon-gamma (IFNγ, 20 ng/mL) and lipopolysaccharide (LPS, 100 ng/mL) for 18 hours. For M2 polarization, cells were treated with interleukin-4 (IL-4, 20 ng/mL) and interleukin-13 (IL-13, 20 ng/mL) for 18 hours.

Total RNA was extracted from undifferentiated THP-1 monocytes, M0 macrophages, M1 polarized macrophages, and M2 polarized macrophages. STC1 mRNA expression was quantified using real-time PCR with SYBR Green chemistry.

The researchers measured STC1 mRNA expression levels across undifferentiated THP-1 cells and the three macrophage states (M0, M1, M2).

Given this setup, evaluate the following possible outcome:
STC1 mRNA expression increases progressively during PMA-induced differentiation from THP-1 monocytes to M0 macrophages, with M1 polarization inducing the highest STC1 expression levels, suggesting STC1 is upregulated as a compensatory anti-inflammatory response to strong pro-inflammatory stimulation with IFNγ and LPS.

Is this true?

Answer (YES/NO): YES